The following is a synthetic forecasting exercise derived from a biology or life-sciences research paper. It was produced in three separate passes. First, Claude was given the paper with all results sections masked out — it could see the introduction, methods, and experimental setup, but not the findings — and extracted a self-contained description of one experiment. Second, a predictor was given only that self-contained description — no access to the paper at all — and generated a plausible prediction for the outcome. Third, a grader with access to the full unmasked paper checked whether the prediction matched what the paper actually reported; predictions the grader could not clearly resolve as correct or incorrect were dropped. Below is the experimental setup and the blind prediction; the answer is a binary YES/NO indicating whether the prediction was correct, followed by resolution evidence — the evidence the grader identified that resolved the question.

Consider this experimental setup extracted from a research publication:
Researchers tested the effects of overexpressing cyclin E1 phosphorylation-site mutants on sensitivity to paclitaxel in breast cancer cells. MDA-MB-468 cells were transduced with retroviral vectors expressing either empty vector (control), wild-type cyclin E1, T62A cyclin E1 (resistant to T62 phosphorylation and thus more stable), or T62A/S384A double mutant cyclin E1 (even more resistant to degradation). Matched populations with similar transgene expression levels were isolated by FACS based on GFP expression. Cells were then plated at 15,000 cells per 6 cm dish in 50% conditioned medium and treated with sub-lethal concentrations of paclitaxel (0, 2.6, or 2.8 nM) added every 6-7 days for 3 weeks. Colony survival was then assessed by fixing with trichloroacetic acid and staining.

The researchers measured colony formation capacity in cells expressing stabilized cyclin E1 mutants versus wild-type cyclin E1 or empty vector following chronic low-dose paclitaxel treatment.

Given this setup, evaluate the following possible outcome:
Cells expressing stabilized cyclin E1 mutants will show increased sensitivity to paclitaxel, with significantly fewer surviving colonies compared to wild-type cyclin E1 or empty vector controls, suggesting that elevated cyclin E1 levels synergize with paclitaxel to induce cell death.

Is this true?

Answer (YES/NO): NO